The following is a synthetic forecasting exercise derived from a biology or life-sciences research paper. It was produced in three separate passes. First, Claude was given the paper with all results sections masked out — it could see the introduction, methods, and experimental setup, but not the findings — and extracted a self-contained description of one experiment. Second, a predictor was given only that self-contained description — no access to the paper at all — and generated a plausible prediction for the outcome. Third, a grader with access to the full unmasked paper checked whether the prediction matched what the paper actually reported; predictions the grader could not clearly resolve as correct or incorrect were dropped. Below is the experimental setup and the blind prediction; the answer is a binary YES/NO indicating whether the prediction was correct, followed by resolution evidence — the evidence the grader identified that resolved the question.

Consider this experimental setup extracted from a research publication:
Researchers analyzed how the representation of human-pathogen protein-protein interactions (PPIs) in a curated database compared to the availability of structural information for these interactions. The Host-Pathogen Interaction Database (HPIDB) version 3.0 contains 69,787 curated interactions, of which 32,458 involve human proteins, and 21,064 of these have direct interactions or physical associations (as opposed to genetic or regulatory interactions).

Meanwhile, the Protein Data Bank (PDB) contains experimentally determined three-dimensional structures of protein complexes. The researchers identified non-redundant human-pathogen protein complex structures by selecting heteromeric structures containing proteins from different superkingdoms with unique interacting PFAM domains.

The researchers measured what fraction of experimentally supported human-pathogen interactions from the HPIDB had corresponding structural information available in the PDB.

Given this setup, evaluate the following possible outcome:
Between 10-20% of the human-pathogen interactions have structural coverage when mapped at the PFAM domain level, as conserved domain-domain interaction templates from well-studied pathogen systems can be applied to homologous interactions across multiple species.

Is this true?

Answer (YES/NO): NO